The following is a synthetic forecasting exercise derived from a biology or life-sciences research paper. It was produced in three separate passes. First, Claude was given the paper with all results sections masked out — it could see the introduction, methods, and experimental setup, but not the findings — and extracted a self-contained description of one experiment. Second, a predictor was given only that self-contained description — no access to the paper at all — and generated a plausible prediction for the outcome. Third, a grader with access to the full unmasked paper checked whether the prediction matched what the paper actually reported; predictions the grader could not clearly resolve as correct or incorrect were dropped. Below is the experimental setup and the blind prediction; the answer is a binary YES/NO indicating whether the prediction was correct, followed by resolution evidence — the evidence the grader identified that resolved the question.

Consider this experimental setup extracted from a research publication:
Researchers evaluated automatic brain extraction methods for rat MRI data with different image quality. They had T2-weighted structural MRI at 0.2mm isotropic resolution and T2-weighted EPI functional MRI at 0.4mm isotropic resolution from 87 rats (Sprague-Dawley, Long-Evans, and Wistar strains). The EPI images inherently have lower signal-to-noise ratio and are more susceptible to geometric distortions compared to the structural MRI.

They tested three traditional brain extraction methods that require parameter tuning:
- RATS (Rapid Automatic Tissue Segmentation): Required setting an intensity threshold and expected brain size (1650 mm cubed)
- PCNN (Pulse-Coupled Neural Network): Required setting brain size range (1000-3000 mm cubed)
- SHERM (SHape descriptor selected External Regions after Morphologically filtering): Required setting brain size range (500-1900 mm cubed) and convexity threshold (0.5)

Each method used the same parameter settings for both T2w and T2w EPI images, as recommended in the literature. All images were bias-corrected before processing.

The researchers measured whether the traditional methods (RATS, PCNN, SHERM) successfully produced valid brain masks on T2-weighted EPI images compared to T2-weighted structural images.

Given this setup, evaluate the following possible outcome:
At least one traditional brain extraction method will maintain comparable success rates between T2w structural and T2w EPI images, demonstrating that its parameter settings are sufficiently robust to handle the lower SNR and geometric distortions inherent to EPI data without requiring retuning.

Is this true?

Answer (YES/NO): NO